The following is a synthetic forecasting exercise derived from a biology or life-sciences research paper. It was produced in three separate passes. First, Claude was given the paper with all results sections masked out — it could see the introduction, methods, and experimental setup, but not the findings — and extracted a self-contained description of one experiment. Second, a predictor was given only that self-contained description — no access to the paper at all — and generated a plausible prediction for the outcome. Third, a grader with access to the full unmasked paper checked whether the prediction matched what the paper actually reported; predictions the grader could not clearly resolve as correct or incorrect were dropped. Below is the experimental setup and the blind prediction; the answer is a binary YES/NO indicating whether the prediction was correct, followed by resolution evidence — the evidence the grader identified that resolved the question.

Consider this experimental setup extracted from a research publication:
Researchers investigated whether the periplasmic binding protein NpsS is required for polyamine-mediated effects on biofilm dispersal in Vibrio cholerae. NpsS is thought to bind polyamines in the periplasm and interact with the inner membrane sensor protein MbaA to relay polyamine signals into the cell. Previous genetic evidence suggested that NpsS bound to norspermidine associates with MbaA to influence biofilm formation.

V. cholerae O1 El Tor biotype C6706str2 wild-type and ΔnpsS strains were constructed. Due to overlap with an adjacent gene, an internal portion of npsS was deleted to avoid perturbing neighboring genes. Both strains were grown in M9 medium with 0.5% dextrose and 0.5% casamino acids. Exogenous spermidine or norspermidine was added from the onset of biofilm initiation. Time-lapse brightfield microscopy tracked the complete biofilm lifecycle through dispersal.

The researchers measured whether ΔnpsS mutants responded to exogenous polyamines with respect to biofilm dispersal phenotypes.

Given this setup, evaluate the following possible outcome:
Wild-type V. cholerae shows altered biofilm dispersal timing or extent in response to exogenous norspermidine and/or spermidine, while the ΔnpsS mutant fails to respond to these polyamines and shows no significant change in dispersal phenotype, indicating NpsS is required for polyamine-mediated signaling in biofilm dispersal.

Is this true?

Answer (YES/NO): YES